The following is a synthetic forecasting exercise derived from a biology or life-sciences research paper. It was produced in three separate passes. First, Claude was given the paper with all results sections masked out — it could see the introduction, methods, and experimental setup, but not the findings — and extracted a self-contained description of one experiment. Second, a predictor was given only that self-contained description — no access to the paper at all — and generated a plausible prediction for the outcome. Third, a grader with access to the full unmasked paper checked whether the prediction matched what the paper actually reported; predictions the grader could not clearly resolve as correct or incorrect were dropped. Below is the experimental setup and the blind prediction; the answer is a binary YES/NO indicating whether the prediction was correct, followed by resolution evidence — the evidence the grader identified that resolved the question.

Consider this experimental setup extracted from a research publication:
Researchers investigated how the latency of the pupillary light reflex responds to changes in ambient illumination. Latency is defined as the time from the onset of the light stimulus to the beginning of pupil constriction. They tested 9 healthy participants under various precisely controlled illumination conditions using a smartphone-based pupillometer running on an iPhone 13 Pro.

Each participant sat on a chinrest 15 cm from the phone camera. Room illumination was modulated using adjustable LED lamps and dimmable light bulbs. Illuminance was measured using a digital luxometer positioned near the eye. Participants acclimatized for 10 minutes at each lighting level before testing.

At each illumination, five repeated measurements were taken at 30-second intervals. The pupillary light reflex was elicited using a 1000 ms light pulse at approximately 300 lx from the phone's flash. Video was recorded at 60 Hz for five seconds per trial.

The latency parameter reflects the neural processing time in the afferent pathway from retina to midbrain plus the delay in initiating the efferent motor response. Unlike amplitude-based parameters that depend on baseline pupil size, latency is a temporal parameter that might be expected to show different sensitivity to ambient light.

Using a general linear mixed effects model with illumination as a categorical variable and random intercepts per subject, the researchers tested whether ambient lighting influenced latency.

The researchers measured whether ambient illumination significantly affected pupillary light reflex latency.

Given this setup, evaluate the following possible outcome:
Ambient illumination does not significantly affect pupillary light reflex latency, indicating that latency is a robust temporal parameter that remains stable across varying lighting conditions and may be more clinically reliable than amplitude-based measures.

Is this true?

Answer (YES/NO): NO